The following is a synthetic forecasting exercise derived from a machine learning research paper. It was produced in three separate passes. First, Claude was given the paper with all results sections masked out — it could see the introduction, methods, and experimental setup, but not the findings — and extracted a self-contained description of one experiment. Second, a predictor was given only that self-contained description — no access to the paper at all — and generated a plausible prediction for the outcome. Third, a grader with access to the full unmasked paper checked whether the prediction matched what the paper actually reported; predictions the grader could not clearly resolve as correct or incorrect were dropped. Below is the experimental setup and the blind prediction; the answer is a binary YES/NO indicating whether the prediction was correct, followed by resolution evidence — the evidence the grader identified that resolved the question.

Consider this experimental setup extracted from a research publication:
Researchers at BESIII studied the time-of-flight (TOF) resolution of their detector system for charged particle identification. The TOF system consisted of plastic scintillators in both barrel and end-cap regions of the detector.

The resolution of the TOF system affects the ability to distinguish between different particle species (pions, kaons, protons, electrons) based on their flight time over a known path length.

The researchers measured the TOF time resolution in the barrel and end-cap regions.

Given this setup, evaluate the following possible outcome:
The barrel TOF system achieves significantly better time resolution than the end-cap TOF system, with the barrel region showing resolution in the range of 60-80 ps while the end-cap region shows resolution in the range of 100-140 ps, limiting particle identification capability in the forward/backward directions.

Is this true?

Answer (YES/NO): YES